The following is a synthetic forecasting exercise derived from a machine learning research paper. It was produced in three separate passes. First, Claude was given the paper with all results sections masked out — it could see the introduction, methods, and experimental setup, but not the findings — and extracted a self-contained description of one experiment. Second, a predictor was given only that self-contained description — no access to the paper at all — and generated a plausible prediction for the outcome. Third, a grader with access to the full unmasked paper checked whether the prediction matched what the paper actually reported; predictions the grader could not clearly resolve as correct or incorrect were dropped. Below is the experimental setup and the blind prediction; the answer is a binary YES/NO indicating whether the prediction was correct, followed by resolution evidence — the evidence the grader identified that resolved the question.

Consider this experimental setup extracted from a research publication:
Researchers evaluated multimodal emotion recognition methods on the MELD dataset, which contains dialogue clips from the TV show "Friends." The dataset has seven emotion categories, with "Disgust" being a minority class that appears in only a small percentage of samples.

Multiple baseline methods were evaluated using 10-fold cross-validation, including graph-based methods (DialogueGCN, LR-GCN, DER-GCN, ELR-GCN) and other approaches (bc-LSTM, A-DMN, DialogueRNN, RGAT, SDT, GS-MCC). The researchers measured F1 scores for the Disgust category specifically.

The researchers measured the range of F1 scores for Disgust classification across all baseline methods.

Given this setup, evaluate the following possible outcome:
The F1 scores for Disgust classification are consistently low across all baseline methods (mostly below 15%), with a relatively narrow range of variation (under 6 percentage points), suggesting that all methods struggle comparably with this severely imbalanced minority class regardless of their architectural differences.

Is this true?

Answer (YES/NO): NO